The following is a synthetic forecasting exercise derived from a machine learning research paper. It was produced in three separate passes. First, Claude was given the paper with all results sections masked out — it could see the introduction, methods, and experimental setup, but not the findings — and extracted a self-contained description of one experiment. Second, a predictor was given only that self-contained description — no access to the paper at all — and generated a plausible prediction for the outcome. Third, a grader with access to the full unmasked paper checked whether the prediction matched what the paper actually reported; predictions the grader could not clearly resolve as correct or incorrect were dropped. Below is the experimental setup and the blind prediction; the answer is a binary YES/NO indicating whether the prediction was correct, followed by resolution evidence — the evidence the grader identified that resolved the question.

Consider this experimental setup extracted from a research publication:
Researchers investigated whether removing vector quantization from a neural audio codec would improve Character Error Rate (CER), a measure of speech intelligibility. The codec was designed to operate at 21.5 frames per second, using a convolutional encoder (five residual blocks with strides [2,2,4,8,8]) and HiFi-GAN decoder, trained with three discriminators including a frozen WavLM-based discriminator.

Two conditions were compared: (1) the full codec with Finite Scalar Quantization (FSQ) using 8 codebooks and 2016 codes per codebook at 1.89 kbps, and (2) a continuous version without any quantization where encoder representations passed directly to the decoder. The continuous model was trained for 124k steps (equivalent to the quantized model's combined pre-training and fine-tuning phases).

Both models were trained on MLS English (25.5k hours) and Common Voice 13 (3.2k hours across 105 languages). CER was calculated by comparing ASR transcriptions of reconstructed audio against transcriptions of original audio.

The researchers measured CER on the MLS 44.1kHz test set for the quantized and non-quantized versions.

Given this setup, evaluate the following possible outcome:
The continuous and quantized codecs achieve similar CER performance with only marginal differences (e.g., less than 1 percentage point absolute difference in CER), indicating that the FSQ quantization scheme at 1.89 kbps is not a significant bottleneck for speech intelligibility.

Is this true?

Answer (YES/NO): YES